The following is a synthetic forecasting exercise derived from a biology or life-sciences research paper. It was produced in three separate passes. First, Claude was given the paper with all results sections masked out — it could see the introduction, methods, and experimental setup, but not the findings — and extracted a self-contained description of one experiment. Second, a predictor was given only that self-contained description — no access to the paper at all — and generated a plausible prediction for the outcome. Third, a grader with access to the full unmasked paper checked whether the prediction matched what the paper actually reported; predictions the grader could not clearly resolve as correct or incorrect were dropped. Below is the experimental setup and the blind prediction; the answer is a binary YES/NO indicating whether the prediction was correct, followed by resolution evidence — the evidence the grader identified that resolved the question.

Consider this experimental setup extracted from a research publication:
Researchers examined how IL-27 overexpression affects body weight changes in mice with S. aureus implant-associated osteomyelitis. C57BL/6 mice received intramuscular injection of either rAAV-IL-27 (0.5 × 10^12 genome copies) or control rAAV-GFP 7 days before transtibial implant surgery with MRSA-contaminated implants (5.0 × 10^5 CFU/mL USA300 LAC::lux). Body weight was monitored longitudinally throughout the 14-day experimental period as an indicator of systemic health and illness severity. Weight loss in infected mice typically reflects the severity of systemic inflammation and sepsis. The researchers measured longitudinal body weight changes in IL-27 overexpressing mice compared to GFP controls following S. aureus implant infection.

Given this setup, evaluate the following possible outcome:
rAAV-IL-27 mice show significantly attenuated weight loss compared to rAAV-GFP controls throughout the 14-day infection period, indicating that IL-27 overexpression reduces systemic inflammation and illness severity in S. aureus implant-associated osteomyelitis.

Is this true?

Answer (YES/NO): YES